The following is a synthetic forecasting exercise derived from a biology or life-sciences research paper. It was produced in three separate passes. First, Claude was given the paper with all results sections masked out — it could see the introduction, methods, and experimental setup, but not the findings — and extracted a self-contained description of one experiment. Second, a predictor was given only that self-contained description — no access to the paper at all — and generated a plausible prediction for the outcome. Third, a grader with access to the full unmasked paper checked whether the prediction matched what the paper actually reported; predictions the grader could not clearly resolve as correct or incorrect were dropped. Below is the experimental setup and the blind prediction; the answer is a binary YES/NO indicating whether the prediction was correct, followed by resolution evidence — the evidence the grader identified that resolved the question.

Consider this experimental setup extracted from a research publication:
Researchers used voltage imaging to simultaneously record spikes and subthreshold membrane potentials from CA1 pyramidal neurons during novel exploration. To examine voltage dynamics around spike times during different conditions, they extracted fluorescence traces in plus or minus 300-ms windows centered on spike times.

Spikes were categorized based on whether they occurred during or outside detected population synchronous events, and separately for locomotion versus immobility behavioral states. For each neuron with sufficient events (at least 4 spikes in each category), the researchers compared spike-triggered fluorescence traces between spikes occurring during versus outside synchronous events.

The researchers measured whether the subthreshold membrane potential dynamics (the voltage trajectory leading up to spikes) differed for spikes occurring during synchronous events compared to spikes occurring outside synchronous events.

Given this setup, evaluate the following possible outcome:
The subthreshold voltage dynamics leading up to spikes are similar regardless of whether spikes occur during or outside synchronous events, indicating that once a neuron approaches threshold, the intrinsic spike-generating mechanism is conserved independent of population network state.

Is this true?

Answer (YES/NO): NO